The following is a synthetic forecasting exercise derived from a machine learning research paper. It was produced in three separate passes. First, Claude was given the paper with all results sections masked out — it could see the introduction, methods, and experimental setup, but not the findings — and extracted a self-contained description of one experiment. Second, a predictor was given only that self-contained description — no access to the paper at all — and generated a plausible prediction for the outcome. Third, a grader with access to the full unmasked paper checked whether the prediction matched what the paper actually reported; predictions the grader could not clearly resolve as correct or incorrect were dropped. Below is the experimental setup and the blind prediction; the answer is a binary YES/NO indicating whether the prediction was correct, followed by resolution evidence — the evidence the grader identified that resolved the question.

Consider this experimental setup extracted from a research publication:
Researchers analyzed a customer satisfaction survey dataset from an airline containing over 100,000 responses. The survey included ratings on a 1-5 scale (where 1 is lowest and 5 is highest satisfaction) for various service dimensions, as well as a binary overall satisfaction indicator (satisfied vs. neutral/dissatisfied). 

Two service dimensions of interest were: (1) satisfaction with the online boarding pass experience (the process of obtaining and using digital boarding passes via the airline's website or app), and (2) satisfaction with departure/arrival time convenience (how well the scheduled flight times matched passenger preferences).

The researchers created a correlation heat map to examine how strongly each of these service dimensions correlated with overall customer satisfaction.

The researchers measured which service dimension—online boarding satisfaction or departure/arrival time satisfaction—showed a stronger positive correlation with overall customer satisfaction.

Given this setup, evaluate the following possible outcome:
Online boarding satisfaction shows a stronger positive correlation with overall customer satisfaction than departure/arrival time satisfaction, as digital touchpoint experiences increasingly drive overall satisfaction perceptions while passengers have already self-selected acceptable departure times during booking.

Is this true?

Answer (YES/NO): YES